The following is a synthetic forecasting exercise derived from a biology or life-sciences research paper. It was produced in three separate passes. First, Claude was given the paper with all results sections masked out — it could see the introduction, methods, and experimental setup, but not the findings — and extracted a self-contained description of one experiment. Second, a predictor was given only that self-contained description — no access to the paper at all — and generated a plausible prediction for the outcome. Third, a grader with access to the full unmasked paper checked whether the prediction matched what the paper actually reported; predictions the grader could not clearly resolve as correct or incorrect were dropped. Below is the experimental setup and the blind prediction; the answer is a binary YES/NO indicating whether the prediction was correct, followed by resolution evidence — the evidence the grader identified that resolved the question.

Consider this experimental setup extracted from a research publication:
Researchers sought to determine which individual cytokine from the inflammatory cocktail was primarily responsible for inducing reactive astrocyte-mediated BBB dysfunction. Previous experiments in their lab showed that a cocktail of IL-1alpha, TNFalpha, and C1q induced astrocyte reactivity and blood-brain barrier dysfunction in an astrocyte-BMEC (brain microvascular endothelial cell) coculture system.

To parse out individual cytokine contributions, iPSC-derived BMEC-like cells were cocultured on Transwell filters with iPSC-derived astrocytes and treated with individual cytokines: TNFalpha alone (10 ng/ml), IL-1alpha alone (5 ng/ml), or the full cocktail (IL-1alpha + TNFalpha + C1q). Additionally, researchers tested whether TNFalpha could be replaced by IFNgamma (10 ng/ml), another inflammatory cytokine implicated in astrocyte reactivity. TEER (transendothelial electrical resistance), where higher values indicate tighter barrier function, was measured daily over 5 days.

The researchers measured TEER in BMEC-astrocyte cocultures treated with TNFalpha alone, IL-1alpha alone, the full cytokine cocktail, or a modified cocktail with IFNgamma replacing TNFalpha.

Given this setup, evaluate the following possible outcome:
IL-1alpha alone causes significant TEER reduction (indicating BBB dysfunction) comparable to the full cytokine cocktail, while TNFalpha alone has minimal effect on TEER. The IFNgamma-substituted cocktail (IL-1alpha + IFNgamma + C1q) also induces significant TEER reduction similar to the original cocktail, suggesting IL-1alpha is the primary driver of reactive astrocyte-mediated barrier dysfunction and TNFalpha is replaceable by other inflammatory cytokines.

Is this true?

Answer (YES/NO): NO